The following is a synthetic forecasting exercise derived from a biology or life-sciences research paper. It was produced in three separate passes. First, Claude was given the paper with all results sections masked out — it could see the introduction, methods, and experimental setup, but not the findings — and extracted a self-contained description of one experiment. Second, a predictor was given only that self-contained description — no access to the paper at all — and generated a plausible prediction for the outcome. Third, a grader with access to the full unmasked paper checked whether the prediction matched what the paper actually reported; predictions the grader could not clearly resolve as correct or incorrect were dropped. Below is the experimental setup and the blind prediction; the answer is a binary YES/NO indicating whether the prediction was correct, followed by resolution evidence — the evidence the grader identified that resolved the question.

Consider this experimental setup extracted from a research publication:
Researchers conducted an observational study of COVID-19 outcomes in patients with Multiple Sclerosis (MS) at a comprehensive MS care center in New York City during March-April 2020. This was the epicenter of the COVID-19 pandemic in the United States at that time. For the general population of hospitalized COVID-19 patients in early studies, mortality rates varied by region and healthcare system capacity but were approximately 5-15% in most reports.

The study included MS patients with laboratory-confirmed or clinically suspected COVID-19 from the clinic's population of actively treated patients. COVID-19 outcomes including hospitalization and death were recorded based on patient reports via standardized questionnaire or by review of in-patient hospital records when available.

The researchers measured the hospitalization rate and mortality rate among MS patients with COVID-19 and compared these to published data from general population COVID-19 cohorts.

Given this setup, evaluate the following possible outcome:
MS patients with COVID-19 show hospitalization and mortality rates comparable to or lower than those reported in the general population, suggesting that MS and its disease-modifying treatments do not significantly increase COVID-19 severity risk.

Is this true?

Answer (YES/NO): YES